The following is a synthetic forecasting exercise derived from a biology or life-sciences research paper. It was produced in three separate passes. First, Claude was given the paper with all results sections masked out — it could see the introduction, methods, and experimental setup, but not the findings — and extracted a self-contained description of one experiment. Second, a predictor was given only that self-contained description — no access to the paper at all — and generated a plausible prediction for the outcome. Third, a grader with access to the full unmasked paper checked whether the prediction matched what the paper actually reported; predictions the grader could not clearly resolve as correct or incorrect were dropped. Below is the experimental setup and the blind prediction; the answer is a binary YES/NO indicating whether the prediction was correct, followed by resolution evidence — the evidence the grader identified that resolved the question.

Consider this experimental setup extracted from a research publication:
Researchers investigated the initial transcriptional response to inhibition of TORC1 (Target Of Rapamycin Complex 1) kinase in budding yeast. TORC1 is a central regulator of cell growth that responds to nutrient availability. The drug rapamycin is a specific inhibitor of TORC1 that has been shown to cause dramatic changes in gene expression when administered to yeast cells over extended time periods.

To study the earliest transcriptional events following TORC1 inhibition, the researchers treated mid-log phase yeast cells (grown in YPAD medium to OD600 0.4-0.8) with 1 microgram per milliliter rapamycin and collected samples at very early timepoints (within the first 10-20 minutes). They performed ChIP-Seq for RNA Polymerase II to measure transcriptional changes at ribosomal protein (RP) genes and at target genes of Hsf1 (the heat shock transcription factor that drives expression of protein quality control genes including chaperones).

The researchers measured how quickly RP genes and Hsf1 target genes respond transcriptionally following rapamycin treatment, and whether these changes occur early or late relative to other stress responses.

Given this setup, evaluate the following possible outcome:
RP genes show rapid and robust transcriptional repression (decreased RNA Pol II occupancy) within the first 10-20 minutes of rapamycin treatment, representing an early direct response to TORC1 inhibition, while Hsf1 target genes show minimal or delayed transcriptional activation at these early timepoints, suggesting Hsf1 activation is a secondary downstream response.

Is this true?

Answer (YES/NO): NO